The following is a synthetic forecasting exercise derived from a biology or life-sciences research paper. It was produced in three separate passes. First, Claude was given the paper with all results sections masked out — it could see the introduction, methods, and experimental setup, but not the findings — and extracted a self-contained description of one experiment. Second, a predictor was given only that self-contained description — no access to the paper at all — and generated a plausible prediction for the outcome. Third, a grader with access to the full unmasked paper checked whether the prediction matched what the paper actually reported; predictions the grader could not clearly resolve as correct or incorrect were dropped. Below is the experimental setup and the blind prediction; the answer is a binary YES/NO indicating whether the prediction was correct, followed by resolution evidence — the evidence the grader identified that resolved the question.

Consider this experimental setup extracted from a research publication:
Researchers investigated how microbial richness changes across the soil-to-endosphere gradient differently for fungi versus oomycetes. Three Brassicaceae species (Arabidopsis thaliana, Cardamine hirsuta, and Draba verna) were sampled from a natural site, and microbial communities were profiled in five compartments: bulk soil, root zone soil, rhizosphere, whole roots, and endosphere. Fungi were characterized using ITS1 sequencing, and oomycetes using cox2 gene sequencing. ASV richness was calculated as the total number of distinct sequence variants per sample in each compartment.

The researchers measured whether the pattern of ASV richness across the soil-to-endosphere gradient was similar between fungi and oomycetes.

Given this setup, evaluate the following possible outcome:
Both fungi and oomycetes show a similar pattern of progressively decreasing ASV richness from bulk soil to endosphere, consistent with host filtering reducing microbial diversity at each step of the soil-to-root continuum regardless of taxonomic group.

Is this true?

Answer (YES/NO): YES